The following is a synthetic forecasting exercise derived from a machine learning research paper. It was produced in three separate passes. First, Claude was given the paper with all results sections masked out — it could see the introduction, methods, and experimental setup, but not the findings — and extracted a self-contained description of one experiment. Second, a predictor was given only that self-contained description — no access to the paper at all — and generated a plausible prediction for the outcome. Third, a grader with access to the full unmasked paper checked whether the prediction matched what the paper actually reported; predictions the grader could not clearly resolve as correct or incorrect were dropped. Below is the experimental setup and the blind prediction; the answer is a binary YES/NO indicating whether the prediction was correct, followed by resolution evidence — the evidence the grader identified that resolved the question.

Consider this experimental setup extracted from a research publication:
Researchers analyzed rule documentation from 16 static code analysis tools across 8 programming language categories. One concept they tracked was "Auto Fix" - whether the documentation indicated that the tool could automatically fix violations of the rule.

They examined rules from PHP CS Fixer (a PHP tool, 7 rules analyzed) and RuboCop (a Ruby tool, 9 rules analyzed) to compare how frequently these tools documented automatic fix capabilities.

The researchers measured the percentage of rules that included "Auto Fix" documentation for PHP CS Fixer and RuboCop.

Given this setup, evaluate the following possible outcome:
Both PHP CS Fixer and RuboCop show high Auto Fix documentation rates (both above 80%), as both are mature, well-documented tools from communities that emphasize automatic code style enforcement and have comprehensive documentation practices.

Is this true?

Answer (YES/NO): NO